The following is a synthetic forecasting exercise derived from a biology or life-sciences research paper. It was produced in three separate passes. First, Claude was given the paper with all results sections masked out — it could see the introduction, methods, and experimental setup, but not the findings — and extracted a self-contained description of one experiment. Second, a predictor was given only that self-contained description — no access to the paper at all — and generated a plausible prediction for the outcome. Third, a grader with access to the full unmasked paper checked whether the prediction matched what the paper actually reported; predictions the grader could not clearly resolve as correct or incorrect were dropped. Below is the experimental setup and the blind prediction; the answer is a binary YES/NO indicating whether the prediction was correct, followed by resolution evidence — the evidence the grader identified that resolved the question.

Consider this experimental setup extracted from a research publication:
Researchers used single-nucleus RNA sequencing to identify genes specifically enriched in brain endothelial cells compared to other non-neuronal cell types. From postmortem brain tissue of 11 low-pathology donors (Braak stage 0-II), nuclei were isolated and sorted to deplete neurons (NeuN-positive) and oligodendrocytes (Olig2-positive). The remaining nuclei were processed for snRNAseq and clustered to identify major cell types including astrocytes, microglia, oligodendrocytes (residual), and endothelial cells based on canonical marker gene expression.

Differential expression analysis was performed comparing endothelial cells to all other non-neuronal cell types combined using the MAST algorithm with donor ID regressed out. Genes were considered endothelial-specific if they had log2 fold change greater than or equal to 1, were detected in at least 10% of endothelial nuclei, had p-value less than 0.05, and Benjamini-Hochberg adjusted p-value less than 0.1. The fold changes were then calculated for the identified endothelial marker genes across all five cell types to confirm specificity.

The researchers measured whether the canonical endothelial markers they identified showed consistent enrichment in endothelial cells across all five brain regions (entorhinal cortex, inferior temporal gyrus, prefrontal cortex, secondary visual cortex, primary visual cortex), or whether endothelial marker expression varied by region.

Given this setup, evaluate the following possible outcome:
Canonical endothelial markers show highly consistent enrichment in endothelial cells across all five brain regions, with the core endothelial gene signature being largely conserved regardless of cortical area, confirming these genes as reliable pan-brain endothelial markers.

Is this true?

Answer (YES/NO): YES